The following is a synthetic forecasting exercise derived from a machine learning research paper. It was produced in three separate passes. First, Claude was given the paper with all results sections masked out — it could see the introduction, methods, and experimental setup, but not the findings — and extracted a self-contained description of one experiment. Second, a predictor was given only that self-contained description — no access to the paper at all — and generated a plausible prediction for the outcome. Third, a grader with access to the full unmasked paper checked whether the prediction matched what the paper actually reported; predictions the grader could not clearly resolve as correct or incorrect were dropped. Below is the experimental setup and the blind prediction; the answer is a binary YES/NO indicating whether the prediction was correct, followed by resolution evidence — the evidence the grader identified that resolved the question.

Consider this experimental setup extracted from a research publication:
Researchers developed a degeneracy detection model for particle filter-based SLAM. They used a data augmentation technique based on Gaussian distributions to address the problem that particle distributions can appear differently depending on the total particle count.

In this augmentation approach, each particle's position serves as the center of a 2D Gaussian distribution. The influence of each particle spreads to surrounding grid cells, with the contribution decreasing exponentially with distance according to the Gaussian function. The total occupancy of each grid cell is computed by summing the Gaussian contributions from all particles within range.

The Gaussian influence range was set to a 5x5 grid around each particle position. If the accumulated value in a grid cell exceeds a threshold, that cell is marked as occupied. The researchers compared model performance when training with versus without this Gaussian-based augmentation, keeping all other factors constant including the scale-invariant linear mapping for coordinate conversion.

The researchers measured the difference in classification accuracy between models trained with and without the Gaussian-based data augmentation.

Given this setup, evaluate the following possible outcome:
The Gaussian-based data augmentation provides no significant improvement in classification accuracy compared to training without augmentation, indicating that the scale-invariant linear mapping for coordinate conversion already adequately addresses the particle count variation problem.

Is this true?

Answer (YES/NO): NO